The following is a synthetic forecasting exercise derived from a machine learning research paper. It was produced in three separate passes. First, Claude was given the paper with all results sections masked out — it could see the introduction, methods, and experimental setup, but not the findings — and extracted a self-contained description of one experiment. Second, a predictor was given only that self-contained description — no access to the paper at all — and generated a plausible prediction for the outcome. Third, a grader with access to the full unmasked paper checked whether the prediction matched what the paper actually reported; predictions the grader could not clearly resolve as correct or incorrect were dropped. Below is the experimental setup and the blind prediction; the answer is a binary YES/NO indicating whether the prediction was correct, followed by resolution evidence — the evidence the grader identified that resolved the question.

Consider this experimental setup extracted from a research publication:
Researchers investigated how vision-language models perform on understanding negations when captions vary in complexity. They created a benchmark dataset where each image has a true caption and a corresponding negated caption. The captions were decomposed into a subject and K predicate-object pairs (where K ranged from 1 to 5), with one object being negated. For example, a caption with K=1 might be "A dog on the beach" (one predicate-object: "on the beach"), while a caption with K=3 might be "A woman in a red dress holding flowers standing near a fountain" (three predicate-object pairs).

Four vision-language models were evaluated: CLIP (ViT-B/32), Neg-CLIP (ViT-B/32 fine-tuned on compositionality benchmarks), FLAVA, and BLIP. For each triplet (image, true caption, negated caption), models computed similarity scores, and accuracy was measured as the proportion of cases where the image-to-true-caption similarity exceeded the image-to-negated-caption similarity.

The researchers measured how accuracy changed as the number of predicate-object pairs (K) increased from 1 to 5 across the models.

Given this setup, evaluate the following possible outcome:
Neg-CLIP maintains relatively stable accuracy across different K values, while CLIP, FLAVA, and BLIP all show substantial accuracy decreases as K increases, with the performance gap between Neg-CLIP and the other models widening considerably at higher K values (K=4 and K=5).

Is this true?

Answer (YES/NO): NO